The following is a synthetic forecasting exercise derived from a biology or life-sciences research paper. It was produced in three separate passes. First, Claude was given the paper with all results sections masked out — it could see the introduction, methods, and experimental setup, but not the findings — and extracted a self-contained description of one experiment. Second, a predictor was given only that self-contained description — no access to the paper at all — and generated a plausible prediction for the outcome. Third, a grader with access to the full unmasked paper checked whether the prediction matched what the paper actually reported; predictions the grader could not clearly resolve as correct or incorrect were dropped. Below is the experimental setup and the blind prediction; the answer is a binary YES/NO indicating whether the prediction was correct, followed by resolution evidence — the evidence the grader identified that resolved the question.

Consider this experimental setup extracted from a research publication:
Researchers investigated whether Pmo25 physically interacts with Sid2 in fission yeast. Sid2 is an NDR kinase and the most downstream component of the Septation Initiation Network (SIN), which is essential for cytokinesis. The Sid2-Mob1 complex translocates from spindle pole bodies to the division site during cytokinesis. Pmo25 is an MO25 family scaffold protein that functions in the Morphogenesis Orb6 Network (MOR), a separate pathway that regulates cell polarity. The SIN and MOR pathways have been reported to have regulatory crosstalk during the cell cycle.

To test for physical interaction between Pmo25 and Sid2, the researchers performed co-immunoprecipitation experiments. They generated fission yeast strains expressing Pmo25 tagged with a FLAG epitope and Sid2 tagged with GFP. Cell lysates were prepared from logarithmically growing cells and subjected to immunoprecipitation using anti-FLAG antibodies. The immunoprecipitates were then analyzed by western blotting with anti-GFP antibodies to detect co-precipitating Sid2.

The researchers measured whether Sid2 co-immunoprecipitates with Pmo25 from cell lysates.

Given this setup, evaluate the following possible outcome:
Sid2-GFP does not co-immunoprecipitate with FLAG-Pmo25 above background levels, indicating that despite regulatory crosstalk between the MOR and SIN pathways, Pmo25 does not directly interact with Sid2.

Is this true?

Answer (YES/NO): NO